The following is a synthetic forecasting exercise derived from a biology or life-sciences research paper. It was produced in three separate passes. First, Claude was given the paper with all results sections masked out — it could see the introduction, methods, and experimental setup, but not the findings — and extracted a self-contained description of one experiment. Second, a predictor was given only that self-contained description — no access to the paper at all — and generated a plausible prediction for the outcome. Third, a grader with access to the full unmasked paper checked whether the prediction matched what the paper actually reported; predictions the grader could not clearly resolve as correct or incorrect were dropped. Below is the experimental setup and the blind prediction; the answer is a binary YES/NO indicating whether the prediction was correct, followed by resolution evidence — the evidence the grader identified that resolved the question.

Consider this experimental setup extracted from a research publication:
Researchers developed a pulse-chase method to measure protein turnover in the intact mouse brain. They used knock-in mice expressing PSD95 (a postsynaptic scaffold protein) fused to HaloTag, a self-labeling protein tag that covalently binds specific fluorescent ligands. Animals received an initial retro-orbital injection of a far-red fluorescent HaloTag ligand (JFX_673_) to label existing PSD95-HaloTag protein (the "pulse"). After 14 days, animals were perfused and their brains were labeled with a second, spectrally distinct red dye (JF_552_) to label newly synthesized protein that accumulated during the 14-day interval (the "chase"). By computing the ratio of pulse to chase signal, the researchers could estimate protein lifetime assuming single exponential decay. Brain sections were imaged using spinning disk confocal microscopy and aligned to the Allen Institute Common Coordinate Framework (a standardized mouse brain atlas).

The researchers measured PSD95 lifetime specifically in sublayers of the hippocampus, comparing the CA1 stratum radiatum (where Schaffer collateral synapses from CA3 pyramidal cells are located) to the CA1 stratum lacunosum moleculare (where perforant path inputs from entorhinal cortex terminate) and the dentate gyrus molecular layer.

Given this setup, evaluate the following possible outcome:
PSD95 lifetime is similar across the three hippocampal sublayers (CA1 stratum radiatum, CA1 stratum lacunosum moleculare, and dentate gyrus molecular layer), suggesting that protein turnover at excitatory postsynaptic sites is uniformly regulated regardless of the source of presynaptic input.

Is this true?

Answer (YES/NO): NO